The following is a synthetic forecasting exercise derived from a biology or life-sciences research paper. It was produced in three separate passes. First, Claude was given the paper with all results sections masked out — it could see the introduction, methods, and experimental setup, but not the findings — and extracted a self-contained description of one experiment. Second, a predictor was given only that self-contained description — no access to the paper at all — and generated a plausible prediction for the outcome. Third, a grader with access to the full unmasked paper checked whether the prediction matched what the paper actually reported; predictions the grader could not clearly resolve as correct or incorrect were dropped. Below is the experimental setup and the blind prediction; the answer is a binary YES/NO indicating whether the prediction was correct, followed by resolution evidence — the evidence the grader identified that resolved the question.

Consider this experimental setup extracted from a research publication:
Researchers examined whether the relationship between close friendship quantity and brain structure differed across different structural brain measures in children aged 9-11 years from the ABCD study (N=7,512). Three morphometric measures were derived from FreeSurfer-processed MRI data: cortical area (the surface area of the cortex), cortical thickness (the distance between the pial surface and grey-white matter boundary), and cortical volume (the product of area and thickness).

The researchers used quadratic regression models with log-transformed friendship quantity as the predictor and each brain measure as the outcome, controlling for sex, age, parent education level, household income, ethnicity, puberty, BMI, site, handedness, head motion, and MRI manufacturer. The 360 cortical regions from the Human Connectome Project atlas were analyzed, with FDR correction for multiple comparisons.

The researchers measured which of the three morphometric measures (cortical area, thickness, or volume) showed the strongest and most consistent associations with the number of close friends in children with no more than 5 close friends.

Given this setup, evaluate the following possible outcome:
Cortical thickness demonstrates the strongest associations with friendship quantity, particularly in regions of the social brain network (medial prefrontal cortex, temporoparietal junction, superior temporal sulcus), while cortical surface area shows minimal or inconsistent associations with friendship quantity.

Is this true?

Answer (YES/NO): NO